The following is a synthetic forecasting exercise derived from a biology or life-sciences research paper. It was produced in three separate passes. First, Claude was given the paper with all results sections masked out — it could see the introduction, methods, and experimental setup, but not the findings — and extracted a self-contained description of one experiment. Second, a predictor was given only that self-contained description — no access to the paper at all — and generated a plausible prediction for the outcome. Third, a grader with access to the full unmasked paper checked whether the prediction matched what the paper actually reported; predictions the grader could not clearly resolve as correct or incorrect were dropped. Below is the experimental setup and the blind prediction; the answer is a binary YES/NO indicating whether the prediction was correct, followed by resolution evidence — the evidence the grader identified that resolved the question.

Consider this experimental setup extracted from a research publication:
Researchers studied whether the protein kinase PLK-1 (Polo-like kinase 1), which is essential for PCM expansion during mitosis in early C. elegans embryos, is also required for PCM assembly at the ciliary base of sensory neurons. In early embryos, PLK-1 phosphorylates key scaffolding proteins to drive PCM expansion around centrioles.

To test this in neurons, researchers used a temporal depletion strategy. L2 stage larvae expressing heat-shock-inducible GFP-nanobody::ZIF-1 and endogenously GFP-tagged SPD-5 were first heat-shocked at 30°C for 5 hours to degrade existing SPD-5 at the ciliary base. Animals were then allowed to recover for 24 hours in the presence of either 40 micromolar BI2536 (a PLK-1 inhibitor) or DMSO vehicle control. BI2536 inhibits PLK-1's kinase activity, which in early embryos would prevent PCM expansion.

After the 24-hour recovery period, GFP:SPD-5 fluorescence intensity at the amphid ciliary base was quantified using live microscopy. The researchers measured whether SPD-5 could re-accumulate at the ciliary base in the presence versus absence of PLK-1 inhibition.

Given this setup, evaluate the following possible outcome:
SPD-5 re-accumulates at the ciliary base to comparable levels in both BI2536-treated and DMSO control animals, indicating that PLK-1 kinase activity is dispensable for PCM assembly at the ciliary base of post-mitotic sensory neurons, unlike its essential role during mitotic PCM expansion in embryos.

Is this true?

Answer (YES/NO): YES